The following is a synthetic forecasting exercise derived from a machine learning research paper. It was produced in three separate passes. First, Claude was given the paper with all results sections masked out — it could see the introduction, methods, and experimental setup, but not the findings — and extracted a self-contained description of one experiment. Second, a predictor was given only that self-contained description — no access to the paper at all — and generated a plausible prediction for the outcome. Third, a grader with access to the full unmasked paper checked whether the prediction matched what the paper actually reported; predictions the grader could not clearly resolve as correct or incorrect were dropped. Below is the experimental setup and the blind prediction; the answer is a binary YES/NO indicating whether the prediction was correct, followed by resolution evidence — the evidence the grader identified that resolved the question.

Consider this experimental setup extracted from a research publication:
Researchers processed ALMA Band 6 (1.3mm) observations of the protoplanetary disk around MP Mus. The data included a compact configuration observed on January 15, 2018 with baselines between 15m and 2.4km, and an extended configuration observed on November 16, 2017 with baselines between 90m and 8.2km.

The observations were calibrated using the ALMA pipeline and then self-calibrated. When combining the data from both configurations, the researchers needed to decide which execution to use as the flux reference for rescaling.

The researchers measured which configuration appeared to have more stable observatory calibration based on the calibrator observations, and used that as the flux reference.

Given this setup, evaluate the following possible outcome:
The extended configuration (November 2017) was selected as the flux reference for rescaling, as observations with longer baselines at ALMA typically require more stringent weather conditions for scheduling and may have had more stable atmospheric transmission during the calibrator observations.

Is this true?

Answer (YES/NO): YES